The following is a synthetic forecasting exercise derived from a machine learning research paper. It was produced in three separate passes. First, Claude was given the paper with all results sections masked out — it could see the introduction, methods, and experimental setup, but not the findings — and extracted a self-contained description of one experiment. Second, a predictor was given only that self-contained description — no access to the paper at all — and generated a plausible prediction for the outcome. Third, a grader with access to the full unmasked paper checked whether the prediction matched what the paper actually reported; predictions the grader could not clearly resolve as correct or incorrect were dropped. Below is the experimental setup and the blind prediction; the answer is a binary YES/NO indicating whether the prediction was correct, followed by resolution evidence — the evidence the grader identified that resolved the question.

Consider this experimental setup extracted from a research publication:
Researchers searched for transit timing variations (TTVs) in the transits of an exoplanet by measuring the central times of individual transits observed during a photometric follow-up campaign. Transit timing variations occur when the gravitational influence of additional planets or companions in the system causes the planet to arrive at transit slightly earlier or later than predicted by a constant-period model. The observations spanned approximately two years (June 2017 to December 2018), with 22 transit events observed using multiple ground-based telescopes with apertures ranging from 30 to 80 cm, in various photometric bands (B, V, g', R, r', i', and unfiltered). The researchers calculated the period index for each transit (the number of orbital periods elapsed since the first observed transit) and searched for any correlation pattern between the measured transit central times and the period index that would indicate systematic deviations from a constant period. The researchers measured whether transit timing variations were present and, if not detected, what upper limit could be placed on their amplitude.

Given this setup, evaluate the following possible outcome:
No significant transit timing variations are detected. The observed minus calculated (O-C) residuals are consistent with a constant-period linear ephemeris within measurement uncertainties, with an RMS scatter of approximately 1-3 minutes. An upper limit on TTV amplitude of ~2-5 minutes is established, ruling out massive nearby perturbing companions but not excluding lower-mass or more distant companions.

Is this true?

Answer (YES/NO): NO